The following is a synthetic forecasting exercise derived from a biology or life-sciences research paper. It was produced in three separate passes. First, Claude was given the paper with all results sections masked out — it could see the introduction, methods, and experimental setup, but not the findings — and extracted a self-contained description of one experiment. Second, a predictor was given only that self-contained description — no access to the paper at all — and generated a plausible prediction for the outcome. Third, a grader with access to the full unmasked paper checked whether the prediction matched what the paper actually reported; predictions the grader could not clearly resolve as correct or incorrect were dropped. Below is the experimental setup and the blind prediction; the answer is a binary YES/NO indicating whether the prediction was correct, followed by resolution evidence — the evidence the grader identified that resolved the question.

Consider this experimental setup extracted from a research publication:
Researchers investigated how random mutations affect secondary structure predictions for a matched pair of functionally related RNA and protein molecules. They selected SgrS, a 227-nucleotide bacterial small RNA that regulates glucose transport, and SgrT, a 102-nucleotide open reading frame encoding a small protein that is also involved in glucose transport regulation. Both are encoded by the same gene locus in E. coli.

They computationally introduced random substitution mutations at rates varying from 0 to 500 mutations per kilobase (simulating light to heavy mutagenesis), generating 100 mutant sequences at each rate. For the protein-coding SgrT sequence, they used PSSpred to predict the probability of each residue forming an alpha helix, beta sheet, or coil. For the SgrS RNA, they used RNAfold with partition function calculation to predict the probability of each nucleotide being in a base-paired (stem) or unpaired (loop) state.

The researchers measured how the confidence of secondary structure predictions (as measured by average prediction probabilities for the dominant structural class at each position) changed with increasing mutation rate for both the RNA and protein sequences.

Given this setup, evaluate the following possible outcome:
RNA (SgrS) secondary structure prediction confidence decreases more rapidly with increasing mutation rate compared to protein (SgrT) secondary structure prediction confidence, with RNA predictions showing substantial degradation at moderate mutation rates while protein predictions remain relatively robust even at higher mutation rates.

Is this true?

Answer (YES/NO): NO